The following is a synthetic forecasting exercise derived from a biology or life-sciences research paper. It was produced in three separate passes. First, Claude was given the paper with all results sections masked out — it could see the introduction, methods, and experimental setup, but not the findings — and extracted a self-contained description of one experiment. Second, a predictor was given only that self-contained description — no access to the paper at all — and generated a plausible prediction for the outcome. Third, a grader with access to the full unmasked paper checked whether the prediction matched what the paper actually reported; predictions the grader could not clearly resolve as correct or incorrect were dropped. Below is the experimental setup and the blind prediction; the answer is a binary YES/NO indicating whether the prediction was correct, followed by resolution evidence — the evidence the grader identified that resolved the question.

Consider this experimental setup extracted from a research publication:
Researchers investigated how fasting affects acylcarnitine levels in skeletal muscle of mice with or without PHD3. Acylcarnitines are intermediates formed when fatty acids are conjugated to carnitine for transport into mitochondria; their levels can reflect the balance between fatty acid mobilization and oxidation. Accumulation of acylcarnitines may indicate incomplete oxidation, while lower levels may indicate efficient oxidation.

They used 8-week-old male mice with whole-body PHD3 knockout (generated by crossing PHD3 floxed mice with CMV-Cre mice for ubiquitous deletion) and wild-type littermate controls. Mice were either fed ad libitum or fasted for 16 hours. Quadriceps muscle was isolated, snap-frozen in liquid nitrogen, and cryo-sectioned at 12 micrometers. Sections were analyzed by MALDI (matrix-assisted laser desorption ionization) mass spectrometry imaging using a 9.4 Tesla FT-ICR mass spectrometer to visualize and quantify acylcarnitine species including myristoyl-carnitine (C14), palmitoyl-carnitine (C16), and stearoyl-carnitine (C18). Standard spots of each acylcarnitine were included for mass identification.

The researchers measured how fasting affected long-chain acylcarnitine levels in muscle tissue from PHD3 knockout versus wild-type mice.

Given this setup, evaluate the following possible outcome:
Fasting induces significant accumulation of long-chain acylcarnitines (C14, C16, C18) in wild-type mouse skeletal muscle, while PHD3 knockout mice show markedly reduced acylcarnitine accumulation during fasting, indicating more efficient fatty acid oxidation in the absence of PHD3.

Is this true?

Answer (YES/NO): NO